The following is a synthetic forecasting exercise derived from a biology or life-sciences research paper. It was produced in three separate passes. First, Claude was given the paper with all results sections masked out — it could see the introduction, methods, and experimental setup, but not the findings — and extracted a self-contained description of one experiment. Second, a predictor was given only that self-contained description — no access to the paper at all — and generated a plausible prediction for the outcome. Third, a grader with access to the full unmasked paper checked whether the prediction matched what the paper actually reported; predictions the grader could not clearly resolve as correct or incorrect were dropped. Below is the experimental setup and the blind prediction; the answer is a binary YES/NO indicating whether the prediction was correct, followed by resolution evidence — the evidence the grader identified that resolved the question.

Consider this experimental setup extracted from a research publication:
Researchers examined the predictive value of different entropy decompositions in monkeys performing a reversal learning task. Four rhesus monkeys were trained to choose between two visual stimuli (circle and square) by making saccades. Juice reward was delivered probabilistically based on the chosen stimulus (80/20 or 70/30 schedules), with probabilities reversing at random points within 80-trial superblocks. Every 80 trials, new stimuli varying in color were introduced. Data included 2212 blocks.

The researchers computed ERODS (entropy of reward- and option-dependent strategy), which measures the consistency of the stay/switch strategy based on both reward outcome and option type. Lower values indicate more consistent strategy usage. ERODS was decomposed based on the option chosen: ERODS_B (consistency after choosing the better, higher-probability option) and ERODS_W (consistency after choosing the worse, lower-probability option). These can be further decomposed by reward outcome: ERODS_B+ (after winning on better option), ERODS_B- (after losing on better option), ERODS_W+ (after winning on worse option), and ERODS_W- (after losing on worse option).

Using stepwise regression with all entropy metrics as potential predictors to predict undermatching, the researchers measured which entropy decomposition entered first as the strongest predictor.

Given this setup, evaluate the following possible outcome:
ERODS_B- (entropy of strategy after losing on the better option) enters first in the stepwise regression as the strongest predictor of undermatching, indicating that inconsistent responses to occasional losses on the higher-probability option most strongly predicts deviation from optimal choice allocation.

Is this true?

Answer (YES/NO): NO